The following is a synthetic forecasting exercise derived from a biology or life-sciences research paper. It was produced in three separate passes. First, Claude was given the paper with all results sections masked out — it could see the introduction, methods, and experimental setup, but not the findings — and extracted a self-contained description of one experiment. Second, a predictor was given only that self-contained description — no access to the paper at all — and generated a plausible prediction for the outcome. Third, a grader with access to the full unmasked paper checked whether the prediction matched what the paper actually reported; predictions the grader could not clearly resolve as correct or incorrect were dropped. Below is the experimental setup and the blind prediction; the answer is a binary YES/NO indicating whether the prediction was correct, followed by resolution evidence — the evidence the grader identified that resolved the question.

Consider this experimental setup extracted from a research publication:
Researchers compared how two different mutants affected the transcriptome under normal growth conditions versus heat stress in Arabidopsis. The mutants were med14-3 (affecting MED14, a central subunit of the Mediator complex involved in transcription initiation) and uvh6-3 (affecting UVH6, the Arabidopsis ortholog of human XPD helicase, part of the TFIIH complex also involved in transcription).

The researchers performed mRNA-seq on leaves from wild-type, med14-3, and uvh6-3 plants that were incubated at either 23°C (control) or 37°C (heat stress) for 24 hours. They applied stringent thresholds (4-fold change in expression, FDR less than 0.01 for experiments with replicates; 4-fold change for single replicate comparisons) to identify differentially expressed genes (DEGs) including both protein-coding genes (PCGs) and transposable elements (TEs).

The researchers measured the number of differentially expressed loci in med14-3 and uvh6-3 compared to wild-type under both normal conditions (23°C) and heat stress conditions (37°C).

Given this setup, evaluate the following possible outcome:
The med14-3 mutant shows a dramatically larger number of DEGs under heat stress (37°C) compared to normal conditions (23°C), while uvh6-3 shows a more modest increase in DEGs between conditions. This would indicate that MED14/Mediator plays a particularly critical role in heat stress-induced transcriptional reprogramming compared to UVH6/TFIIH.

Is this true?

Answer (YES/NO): NO